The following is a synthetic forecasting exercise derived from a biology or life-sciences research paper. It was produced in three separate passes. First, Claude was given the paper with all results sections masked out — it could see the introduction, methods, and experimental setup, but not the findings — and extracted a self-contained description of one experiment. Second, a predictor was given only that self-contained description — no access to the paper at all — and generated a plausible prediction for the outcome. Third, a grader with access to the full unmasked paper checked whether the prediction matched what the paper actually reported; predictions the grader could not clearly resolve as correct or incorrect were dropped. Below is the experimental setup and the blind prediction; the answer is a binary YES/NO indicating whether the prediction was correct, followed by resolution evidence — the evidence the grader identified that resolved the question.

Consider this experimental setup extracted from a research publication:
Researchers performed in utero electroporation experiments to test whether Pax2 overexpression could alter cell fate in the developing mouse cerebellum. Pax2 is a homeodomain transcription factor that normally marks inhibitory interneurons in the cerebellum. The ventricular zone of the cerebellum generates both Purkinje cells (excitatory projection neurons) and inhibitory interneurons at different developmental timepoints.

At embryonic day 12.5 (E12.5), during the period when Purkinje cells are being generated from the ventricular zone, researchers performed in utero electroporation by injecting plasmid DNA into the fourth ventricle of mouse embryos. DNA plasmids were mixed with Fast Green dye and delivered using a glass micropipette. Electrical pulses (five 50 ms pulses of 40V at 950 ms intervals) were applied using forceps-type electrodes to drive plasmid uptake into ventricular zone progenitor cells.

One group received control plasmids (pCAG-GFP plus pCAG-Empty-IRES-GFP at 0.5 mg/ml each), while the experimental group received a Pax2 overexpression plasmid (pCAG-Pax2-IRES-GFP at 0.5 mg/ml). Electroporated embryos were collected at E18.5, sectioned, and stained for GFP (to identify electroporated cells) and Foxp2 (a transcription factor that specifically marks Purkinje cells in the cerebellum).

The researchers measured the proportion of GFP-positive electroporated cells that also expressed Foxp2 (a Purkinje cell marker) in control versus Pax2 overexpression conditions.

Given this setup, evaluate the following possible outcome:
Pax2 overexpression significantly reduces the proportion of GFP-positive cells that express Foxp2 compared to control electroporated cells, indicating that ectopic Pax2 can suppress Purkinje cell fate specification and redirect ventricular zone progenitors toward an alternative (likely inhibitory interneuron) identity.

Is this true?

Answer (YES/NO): YES